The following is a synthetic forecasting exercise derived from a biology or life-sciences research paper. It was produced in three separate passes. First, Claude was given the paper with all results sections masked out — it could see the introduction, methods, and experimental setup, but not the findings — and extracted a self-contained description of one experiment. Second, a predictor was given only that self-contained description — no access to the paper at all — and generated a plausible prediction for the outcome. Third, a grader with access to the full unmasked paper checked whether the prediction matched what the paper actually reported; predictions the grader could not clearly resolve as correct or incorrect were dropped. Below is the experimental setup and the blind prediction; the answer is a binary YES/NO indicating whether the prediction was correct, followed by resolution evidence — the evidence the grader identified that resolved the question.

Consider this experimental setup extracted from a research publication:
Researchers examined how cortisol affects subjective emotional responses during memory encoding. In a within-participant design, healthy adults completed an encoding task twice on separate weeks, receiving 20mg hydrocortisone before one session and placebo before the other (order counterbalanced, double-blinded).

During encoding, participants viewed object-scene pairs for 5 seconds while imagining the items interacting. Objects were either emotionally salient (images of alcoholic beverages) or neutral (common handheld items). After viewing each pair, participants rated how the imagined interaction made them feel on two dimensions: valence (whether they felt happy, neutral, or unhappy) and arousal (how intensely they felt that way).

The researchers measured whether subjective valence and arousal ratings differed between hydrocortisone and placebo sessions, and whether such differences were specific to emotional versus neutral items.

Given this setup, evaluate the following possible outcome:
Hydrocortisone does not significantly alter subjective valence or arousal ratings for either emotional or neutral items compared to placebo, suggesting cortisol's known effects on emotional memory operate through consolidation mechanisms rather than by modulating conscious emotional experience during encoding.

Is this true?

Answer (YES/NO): NO